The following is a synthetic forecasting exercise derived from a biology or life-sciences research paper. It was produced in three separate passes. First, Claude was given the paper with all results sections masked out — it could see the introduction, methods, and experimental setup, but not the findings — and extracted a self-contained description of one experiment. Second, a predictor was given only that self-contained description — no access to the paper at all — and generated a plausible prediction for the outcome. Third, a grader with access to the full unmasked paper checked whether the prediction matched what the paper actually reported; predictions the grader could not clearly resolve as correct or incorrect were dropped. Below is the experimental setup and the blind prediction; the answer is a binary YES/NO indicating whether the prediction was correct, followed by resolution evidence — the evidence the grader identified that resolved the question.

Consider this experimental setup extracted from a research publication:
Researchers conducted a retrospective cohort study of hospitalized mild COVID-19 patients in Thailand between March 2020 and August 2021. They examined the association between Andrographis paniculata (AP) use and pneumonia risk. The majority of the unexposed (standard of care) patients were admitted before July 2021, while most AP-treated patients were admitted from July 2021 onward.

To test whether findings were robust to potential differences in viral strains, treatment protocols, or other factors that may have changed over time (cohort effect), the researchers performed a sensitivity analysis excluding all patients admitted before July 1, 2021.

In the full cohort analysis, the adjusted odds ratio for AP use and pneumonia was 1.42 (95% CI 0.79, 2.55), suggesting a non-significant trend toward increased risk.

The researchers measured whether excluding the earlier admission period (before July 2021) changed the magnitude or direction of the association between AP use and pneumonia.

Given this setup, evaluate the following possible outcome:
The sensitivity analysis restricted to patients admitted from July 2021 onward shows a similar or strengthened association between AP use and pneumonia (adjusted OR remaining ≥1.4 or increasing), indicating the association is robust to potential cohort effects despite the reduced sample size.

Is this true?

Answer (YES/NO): YES